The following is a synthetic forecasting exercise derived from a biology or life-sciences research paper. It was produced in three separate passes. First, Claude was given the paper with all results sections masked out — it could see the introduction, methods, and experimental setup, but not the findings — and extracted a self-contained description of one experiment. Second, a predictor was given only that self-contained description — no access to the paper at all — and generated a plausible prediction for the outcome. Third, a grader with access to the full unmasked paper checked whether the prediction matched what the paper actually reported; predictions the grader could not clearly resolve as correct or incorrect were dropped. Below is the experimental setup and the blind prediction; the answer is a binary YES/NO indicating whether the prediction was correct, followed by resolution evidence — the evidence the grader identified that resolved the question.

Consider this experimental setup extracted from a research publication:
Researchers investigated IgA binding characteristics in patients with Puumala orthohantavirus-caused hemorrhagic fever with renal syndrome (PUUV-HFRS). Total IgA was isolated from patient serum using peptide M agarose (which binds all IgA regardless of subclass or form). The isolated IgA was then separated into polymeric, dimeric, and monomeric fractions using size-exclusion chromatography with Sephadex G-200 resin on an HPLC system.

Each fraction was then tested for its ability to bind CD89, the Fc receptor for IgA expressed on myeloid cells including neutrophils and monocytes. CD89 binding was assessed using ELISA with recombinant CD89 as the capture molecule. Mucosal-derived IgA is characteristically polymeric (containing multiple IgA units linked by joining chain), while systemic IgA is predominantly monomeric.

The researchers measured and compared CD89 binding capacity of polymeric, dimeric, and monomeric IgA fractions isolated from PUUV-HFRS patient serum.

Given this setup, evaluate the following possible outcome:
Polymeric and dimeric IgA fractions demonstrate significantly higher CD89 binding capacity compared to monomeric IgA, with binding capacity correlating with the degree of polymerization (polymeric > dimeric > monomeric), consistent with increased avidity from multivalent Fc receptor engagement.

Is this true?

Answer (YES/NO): NO